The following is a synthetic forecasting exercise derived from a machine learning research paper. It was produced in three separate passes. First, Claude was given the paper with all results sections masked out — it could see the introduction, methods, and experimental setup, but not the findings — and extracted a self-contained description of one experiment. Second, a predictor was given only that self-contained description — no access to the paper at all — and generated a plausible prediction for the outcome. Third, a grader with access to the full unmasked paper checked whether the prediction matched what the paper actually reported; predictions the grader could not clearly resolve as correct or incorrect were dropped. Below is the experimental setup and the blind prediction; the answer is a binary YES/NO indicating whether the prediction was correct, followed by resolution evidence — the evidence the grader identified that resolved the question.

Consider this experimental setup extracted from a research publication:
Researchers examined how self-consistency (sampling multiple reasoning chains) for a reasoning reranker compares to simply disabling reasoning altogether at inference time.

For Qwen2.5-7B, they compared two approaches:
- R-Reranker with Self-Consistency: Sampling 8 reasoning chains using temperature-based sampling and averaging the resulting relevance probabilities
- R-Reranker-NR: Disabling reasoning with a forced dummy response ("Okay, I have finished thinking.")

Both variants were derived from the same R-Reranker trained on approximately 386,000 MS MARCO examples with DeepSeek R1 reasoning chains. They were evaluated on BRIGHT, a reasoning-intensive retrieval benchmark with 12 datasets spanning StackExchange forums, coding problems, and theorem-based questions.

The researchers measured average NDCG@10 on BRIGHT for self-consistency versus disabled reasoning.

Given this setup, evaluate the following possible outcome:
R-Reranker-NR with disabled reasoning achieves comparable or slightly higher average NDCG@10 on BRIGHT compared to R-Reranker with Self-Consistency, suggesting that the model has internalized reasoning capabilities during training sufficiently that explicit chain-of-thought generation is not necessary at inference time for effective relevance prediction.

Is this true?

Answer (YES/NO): YES